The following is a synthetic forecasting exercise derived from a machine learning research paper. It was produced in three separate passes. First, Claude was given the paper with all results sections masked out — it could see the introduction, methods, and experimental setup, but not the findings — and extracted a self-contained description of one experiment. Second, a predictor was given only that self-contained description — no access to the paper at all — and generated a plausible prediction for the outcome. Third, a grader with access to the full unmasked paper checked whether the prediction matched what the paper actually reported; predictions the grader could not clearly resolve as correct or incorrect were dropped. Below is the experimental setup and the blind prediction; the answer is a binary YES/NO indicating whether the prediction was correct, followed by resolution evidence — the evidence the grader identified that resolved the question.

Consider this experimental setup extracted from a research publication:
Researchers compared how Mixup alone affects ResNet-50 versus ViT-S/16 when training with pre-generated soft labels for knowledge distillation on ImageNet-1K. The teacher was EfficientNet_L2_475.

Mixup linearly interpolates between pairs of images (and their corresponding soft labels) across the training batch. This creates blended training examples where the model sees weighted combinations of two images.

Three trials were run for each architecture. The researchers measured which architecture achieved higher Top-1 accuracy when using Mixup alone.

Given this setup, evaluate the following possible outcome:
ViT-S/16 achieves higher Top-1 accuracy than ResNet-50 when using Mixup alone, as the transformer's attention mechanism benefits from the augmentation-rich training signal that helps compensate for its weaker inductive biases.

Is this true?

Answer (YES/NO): YES